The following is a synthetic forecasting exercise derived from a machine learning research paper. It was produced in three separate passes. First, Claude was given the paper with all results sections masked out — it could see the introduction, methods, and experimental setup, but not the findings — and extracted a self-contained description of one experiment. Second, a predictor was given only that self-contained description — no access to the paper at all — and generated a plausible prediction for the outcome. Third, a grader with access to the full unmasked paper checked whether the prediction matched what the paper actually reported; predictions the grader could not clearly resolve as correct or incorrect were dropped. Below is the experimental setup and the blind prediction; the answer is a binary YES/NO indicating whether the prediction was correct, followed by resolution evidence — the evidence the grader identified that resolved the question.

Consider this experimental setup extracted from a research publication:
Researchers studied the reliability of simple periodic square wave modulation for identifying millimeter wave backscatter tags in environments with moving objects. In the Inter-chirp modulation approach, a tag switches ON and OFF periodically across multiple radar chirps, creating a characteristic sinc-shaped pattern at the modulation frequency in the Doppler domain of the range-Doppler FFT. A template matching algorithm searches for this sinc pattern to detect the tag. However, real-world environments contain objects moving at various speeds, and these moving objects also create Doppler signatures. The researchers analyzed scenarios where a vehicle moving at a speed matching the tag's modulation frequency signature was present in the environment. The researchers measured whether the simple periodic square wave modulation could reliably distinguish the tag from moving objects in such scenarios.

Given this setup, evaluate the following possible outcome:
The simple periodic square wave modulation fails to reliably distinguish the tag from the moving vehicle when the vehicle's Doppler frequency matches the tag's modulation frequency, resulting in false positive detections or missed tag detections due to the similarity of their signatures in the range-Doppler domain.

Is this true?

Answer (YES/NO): YES